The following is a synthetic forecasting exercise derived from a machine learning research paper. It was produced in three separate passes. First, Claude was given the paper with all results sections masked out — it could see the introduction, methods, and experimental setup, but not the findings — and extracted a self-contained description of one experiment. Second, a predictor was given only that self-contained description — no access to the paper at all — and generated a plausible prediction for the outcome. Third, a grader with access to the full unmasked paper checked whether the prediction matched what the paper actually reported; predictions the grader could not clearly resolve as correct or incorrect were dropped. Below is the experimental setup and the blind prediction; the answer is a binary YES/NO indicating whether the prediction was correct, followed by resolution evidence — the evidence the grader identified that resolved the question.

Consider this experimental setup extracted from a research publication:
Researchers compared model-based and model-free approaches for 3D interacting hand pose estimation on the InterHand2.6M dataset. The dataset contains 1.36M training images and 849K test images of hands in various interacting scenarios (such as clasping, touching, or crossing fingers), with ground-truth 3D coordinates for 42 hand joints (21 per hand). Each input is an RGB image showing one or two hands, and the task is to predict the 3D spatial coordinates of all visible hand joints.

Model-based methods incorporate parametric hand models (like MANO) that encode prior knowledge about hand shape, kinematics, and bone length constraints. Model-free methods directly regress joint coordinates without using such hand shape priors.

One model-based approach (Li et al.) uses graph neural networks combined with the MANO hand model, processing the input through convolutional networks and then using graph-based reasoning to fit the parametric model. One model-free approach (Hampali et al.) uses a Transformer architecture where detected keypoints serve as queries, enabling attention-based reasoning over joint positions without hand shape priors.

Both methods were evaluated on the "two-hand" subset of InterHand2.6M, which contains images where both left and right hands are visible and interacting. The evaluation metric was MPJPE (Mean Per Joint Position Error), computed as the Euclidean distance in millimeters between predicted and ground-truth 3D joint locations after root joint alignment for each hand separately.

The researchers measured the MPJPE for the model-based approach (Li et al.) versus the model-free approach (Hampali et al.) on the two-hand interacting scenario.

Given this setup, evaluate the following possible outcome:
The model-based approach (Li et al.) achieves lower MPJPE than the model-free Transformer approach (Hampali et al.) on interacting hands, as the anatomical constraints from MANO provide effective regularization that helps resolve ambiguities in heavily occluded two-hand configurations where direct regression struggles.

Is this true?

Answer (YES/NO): YES